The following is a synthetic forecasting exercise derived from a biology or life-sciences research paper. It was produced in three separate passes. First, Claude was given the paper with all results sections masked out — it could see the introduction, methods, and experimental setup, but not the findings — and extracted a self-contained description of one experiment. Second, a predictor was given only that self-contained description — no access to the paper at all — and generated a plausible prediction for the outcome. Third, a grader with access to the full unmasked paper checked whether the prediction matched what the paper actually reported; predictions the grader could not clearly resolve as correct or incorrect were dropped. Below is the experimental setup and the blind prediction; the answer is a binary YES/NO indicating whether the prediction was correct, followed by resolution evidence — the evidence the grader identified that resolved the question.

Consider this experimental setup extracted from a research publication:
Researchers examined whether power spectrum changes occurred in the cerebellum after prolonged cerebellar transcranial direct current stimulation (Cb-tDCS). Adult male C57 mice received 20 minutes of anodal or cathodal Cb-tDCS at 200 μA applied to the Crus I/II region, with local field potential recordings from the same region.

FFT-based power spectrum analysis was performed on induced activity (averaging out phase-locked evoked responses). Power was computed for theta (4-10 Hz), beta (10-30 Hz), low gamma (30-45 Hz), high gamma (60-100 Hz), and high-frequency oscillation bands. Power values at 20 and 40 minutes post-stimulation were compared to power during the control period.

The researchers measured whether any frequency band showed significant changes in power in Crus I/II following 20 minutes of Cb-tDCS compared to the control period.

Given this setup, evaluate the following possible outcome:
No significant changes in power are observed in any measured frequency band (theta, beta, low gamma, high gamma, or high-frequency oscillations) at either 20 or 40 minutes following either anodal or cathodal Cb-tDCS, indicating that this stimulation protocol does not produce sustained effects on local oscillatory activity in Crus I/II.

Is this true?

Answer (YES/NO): YES